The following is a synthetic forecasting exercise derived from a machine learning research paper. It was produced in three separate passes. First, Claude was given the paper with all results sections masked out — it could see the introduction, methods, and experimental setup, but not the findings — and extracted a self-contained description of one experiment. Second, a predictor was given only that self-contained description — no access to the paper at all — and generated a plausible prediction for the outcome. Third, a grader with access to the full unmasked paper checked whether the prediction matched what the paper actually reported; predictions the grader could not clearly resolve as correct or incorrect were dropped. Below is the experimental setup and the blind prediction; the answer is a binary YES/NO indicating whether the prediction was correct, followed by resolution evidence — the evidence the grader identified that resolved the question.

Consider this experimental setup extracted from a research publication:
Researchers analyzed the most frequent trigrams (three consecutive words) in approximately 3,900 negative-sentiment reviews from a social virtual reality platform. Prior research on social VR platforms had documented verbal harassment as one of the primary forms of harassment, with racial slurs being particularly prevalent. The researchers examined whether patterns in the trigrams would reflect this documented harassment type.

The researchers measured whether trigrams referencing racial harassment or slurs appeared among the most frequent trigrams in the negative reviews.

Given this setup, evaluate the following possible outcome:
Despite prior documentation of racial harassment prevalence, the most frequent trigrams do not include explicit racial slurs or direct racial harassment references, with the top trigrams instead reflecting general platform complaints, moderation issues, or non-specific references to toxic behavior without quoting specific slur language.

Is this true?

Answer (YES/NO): NO